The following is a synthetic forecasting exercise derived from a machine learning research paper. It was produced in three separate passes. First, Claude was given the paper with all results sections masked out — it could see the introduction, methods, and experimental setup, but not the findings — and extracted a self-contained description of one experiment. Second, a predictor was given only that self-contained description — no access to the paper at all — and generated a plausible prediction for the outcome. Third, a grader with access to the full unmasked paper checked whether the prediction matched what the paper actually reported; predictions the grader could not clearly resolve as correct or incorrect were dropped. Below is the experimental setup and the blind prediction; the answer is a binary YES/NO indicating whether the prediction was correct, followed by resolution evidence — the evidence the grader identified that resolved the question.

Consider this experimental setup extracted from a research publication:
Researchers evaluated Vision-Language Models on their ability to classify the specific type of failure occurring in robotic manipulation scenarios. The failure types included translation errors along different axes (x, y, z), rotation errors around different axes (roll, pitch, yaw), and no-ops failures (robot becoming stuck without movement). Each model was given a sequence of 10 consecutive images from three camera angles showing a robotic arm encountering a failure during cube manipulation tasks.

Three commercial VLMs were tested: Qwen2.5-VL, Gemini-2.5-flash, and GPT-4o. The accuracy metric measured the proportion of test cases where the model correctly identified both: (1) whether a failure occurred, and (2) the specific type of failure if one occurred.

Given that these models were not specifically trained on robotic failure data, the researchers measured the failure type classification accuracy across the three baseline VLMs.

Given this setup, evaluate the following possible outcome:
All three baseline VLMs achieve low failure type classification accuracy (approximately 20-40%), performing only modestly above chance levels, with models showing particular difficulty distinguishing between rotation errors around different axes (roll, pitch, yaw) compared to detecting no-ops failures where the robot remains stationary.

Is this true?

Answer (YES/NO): NO